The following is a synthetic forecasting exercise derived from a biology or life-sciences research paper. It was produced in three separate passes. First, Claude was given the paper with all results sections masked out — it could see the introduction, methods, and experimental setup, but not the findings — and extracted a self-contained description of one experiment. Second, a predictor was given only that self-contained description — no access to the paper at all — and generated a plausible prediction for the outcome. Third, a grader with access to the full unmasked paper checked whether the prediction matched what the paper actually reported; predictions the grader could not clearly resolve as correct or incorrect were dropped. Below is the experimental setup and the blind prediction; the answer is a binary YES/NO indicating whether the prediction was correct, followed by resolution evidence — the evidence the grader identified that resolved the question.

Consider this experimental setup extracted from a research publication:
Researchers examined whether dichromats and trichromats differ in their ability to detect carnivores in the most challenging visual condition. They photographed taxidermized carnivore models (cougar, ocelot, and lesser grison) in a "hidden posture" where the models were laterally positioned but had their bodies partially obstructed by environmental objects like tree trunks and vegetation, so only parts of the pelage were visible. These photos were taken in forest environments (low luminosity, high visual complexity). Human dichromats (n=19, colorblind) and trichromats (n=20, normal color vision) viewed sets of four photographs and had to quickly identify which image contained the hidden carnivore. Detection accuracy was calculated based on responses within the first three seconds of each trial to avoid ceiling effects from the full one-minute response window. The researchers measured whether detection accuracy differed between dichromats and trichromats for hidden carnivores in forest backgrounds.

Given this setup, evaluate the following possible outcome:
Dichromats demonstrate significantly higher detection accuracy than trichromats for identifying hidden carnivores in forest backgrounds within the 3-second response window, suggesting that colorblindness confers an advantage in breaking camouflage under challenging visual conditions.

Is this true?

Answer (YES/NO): NO